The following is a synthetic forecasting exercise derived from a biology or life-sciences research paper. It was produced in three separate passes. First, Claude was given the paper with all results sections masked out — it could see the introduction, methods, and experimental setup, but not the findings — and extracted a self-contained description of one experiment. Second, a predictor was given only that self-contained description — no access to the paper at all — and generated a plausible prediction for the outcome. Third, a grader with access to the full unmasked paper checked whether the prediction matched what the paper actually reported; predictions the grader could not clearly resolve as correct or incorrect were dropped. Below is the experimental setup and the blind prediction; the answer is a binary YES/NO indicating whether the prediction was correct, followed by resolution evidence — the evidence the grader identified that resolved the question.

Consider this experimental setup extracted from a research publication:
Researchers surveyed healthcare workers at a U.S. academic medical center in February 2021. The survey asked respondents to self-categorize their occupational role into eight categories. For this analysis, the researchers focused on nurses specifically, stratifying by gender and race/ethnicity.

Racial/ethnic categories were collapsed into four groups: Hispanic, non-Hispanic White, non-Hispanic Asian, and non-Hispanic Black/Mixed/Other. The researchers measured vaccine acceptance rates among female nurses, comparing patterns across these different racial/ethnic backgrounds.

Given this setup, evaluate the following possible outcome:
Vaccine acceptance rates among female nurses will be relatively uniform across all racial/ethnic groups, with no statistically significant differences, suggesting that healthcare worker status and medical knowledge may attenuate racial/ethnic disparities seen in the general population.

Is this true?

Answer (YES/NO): NO